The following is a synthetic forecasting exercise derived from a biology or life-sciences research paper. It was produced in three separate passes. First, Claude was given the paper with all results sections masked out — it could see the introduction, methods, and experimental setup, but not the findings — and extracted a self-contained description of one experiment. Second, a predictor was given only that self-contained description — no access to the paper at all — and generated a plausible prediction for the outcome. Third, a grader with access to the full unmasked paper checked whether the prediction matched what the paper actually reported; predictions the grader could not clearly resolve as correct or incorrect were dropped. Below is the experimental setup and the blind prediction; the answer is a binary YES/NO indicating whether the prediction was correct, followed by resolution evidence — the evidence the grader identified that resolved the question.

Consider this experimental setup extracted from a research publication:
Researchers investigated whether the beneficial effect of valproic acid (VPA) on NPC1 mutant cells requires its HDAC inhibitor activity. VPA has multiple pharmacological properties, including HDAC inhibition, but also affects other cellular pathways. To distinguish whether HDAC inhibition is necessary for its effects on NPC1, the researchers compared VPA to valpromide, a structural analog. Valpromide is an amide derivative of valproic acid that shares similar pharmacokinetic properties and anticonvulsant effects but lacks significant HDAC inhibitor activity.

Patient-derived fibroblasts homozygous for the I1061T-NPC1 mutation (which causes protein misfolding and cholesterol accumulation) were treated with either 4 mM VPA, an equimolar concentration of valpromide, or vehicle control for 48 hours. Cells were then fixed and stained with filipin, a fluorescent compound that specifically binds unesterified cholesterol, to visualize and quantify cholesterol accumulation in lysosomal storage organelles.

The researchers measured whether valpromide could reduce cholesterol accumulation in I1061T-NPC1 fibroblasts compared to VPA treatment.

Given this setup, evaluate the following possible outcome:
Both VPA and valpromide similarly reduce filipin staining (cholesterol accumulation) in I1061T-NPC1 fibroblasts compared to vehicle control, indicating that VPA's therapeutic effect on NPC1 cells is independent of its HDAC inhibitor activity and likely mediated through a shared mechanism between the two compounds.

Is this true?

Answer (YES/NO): NO